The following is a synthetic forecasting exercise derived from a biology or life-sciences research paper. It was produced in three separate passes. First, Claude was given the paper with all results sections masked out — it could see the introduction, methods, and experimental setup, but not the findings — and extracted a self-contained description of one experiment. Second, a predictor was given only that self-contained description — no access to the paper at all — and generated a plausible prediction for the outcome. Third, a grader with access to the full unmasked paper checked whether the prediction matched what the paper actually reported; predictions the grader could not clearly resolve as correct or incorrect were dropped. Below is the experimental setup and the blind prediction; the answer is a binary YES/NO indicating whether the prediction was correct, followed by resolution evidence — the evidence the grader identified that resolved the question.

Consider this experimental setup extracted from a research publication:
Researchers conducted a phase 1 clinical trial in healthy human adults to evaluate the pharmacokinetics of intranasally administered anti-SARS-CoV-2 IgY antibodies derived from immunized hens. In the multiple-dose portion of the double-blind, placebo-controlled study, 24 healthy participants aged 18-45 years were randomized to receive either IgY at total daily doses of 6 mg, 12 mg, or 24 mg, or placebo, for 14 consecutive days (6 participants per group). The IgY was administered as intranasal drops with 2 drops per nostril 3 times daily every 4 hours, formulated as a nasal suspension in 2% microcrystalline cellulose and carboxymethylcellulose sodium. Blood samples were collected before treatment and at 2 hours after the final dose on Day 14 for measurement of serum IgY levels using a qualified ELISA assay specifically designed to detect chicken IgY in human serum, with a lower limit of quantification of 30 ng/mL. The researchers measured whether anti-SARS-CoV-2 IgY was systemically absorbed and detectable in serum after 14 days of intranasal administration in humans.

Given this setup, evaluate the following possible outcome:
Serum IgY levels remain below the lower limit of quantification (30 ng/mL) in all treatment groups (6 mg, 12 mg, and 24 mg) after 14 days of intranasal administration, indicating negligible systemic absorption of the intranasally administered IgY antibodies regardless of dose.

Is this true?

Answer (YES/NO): YES